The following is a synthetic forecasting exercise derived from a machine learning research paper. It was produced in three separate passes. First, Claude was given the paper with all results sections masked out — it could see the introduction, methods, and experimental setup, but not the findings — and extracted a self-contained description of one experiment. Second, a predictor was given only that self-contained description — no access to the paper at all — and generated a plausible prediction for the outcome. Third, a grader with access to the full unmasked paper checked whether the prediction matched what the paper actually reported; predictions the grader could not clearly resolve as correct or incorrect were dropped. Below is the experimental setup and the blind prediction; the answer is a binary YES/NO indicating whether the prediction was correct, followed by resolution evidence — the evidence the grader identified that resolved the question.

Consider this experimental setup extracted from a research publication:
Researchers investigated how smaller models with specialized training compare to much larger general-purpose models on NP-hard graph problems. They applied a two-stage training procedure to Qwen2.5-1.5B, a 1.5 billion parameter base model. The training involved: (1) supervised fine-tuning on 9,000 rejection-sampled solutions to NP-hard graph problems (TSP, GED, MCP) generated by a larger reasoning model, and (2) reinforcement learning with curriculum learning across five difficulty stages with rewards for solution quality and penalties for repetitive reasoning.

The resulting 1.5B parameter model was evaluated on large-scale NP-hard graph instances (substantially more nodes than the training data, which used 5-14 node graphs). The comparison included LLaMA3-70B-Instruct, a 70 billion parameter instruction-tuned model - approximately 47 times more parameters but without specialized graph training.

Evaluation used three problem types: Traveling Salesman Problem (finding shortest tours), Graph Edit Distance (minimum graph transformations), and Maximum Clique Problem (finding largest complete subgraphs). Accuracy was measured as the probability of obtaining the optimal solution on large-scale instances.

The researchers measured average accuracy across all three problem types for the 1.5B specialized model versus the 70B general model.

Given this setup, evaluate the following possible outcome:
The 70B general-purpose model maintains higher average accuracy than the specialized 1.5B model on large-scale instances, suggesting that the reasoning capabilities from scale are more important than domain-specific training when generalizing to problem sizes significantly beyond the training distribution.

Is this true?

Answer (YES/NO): NO